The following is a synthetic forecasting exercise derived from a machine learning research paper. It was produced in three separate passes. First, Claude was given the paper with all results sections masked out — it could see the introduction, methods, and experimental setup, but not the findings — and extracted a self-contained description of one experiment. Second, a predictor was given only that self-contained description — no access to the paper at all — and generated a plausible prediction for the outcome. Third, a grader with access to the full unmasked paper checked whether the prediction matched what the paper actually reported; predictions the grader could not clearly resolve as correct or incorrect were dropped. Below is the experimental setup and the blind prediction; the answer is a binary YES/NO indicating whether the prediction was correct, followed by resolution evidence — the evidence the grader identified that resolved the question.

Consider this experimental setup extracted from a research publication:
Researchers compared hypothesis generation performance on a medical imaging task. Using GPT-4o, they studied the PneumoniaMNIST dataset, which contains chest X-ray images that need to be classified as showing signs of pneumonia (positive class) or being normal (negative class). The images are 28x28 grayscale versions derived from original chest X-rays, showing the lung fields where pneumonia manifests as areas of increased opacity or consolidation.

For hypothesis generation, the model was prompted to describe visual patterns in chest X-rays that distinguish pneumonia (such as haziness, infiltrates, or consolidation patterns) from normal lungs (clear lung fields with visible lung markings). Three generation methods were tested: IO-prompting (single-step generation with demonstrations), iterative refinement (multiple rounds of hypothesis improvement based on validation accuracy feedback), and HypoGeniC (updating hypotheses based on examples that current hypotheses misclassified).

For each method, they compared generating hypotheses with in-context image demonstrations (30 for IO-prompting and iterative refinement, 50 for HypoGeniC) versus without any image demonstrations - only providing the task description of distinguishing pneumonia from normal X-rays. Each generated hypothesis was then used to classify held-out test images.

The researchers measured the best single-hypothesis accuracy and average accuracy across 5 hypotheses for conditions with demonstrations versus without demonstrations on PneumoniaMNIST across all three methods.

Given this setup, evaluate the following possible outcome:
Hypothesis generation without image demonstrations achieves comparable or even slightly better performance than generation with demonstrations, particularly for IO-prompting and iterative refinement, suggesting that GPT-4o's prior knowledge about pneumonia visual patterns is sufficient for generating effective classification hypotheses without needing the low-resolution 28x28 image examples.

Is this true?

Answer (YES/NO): YES